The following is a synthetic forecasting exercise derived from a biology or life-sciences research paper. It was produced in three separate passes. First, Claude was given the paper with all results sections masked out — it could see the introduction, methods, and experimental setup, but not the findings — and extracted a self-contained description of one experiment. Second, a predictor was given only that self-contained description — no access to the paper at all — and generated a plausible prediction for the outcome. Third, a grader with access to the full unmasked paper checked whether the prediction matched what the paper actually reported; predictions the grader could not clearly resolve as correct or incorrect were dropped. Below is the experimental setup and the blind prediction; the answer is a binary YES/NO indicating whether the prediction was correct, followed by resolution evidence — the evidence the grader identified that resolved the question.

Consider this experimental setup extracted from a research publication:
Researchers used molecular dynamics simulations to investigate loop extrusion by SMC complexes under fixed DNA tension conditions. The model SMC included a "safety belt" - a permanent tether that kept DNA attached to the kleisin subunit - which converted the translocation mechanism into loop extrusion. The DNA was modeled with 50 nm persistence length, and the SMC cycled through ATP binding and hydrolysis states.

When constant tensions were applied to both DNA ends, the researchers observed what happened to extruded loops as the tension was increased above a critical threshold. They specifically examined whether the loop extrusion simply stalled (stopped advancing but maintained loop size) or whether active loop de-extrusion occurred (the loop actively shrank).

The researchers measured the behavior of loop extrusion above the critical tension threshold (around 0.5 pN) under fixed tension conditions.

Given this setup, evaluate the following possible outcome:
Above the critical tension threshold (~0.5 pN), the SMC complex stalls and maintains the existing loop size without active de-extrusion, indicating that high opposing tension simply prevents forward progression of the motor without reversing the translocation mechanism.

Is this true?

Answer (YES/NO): NO